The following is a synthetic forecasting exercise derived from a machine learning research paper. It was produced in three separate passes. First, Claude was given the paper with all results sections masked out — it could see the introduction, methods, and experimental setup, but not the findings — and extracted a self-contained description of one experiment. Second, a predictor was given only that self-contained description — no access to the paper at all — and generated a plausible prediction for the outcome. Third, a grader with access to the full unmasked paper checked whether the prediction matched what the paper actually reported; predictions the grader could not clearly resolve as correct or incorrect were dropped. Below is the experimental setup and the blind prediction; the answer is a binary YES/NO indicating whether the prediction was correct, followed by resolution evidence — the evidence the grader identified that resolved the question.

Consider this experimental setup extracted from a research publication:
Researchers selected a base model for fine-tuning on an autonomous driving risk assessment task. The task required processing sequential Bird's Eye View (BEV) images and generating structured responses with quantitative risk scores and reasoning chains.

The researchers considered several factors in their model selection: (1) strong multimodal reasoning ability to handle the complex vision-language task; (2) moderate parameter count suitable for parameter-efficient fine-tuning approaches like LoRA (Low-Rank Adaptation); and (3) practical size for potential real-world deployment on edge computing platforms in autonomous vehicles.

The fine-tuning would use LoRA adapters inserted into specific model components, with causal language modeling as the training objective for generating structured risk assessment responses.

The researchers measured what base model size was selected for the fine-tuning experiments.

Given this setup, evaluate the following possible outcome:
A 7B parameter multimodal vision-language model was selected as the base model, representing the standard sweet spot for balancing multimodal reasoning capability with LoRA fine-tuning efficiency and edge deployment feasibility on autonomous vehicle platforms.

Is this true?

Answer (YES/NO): YES